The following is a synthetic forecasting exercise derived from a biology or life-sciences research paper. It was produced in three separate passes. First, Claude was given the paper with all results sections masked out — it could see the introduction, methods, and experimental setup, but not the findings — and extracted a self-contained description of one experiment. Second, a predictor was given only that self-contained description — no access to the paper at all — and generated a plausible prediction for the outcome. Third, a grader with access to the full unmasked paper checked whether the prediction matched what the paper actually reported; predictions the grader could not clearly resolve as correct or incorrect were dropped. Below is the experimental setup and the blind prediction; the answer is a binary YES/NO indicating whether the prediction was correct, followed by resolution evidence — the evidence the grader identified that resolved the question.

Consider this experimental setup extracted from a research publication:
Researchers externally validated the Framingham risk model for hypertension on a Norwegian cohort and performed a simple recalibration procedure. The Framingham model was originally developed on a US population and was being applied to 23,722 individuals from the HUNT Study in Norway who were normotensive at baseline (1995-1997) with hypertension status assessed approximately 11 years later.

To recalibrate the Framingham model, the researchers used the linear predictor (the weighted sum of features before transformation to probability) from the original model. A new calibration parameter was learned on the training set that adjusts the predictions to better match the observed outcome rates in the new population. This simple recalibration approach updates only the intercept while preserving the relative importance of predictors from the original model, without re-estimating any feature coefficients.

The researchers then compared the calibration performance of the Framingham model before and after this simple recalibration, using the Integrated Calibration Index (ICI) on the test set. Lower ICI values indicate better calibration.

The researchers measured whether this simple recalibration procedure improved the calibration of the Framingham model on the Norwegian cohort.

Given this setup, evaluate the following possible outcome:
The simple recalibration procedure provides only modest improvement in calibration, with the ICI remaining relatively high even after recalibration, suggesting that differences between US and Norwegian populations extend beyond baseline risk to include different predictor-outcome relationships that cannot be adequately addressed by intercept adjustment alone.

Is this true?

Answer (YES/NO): NO